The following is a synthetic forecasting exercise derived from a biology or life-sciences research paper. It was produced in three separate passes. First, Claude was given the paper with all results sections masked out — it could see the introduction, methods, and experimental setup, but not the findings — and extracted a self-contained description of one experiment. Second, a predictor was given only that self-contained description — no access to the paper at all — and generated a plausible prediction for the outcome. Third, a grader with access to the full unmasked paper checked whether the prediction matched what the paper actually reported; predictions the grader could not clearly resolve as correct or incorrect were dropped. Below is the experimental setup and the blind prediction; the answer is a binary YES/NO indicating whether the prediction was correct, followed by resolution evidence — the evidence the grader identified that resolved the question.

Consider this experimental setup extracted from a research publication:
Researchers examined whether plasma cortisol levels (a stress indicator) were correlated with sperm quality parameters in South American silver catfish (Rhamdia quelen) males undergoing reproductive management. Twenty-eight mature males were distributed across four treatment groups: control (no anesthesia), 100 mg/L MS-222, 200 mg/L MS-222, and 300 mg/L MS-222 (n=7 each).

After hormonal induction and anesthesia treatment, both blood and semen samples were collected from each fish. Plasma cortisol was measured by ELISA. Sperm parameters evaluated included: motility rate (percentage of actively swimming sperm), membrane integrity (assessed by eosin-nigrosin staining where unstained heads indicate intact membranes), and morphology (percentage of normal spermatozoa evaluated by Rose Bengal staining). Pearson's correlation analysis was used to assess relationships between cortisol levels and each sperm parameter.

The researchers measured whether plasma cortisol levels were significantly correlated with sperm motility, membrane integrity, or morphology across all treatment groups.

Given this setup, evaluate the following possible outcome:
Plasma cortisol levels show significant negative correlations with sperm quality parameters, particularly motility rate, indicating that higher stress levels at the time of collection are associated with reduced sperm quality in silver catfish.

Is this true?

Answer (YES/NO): NO